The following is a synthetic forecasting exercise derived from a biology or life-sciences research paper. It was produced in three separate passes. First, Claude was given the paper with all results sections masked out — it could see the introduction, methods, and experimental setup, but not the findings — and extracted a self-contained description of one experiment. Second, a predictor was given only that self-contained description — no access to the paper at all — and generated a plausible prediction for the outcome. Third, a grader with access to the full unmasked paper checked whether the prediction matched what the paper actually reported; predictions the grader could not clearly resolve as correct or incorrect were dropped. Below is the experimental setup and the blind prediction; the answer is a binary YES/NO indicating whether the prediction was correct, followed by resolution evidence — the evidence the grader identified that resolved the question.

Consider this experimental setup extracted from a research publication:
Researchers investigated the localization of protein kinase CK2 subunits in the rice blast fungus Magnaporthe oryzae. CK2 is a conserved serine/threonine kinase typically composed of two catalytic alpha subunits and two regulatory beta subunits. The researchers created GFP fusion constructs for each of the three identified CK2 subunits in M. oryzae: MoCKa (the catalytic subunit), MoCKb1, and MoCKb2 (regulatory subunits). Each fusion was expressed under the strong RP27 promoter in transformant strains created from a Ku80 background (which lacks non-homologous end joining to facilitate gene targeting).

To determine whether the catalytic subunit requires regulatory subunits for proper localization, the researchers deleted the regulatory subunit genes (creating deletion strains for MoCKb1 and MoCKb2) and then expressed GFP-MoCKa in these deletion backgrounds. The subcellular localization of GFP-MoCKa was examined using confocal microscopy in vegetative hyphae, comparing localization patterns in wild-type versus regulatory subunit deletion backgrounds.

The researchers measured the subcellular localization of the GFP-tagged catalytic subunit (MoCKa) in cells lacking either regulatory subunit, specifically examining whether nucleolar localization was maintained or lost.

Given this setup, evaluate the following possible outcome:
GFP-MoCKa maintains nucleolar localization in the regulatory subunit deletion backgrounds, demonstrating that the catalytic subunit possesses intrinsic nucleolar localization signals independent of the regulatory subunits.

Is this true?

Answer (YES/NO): YES